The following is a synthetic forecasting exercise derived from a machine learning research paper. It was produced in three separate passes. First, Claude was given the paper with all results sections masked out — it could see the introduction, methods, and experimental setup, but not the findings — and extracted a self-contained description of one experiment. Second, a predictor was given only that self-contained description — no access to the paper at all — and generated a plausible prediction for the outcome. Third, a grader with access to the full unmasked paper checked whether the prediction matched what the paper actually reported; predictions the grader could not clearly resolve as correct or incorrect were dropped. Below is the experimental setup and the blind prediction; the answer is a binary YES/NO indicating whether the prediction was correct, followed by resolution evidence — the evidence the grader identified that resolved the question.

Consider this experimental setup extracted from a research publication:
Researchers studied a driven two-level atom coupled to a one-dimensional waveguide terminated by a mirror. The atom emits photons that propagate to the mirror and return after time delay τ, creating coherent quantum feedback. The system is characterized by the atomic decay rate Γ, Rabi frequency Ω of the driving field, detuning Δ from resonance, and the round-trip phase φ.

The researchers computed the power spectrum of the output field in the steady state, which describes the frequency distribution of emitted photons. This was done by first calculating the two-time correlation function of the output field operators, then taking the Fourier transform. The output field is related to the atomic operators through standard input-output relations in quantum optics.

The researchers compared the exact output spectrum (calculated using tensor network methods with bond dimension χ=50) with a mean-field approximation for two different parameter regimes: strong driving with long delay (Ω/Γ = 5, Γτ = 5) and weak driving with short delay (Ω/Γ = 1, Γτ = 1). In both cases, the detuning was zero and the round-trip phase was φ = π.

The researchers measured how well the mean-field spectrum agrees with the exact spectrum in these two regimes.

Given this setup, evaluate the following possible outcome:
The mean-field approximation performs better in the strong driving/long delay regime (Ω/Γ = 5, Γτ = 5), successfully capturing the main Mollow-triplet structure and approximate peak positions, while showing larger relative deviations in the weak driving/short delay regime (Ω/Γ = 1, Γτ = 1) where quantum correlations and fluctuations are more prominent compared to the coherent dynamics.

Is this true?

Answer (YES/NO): YES